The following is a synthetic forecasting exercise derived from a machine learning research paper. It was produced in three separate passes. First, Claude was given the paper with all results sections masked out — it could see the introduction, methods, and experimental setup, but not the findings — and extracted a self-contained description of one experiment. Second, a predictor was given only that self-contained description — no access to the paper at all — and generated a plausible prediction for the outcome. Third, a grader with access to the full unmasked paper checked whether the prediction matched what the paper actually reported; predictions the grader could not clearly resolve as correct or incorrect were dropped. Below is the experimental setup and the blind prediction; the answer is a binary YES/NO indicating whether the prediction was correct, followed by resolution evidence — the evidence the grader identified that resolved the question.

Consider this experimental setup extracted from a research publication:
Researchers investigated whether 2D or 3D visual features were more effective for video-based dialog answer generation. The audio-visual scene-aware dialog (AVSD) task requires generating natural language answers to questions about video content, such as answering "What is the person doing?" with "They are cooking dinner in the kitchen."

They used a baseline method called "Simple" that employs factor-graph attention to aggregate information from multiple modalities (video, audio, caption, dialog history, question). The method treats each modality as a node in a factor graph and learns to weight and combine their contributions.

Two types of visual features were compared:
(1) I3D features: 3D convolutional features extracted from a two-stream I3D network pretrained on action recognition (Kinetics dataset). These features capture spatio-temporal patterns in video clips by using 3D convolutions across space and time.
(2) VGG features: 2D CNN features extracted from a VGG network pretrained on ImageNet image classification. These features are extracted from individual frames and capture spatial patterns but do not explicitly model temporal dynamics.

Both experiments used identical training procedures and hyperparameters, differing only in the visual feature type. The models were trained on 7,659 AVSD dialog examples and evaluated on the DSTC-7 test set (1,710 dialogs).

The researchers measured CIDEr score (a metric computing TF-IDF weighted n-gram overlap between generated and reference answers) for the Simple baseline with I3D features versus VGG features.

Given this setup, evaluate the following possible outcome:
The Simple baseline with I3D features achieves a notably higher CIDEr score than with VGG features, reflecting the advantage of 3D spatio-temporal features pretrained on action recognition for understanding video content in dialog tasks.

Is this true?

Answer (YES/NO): NO